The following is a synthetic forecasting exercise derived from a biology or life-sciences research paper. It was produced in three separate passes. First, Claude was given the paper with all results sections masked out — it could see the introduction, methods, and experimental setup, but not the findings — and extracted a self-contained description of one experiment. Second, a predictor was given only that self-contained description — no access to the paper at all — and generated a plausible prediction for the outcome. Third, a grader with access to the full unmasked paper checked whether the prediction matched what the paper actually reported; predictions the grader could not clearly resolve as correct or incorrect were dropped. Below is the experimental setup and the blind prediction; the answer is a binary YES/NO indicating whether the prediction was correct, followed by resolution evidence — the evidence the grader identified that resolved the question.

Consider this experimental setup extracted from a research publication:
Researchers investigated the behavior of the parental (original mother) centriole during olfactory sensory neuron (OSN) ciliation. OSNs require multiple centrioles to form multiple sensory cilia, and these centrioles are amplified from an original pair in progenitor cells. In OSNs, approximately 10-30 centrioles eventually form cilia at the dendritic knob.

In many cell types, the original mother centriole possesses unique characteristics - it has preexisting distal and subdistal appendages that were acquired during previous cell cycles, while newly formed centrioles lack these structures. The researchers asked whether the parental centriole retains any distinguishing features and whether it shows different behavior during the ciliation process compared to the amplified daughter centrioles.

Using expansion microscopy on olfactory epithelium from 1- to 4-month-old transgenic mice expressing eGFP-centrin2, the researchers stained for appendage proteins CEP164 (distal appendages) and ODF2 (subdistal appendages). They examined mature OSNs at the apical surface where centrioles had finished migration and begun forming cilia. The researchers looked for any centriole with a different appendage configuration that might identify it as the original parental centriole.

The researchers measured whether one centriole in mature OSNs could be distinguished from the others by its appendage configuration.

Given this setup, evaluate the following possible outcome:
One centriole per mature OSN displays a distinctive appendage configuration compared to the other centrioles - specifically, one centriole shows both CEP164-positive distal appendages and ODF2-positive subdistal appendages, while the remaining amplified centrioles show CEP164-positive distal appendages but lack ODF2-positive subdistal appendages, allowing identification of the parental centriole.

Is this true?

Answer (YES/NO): NO